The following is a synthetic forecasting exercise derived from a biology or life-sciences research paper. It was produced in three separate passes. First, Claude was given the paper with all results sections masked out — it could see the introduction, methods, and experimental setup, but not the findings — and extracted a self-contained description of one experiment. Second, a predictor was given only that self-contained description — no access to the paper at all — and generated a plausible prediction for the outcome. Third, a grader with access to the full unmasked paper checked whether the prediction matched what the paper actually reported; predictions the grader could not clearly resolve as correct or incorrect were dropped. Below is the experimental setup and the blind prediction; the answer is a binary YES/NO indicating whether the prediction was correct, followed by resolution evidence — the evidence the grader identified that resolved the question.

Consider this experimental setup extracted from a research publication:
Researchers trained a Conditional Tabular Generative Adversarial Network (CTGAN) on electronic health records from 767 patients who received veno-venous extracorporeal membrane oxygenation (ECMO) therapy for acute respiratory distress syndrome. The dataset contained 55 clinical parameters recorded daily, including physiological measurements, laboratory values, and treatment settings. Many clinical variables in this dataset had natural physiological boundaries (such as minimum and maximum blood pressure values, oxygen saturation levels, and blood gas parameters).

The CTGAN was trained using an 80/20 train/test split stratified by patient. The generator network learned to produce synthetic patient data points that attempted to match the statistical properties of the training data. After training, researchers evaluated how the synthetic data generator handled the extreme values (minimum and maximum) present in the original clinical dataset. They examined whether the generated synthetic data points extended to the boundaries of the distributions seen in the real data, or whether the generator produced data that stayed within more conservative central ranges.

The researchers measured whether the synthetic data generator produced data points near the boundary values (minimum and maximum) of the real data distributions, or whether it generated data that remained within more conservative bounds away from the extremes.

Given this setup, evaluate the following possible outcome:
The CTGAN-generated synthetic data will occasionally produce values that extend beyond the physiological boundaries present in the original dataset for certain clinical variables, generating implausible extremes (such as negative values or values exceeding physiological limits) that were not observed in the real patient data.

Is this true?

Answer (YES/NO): NO